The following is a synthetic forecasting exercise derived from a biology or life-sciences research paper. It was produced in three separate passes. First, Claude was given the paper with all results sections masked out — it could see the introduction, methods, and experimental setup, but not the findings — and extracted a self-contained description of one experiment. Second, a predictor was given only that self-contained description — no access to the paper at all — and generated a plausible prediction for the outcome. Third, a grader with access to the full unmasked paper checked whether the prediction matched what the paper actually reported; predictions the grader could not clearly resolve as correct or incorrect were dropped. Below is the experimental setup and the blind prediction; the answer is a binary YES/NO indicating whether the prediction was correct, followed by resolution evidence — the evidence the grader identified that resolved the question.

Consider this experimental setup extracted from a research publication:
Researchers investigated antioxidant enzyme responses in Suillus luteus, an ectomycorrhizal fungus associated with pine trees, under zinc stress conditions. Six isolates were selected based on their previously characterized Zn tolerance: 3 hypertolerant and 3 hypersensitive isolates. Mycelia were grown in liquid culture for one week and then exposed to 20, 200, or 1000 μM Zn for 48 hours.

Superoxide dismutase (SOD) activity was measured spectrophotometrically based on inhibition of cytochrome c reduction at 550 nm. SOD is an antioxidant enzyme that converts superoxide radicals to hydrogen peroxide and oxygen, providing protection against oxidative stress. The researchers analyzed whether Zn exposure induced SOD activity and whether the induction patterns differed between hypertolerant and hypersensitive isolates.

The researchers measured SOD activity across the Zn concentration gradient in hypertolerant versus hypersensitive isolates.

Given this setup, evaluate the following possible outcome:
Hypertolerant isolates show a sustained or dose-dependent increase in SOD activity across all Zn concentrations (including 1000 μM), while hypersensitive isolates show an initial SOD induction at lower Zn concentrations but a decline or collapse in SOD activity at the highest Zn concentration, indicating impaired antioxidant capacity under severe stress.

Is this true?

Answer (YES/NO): NO